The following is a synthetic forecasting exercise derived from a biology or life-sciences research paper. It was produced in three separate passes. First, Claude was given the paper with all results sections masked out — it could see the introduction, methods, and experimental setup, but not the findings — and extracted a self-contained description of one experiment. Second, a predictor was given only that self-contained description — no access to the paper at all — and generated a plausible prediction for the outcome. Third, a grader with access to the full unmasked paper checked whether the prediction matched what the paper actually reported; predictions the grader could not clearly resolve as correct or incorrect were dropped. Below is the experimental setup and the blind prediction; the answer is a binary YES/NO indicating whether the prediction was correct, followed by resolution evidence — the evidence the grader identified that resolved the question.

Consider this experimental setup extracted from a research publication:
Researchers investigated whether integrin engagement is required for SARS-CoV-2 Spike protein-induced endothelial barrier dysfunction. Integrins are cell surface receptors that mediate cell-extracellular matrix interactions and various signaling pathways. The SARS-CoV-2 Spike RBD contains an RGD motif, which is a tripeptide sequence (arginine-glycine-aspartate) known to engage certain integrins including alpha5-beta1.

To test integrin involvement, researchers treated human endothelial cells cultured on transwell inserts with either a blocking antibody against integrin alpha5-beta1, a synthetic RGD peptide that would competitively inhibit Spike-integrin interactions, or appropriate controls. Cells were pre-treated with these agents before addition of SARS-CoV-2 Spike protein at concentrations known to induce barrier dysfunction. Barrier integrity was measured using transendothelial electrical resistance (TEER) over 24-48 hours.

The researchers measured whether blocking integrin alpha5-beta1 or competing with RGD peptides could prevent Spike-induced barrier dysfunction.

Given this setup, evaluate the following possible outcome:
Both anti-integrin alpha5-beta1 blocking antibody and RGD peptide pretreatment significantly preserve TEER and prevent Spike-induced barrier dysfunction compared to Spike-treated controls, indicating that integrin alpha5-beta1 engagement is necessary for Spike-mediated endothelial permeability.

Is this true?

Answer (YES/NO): NO